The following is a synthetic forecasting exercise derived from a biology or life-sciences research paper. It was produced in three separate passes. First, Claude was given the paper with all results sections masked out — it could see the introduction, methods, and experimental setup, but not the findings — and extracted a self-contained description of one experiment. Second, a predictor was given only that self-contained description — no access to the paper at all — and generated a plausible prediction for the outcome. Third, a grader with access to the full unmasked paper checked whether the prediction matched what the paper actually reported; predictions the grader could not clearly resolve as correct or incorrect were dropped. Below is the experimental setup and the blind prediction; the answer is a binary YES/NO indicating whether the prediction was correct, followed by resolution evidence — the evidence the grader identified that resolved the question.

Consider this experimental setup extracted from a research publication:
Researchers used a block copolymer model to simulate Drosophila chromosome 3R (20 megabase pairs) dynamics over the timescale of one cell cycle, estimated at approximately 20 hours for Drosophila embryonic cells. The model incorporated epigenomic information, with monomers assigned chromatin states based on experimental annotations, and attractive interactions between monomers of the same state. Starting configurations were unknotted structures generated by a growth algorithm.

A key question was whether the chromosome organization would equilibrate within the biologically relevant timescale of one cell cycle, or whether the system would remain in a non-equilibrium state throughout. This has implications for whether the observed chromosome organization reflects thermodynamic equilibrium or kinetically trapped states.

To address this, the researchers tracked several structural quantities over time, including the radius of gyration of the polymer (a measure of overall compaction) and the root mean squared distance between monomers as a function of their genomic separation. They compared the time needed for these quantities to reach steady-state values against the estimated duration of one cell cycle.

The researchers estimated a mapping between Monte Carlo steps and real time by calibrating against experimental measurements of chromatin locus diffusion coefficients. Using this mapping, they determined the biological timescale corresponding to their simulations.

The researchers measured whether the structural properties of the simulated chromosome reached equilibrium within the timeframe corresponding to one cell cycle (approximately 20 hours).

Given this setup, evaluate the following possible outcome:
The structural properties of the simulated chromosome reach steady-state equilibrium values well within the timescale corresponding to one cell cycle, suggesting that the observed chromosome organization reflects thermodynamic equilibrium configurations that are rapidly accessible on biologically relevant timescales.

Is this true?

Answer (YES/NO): NO